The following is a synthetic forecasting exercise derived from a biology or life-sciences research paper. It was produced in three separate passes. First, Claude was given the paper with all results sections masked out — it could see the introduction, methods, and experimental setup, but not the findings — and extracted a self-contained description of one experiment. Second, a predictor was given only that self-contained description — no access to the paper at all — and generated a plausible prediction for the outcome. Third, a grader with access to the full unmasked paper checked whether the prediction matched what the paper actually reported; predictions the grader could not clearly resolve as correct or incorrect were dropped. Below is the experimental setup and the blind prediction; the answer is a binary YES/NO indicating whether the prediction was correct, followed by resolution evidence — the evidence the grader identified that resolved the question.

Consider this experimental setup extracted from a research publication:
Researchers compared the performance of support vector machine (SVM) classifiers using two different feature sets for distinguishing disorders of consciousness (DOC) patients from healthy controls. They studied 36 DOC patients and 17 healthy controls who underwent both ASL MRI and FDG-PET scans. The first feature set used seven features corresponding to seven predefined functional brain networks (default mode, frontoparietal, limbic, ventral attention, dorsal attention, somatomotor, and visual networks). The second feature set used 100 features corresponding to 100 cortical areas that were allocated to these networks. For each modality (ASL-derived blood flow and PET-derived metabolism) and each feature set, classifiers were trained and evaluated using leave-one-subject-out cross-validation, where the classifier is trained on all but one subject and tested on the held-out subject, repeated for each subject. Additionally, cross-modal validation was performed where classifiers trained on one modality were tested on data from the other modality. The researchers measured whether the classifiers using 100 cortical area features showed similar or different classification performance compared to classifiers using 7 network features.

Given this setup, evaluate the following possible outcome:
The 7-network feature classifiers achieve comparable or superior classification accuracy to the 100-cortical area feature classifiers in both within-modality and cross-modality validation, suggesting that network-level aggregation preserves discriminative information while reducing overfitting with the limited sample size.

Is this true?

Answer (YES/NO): NO